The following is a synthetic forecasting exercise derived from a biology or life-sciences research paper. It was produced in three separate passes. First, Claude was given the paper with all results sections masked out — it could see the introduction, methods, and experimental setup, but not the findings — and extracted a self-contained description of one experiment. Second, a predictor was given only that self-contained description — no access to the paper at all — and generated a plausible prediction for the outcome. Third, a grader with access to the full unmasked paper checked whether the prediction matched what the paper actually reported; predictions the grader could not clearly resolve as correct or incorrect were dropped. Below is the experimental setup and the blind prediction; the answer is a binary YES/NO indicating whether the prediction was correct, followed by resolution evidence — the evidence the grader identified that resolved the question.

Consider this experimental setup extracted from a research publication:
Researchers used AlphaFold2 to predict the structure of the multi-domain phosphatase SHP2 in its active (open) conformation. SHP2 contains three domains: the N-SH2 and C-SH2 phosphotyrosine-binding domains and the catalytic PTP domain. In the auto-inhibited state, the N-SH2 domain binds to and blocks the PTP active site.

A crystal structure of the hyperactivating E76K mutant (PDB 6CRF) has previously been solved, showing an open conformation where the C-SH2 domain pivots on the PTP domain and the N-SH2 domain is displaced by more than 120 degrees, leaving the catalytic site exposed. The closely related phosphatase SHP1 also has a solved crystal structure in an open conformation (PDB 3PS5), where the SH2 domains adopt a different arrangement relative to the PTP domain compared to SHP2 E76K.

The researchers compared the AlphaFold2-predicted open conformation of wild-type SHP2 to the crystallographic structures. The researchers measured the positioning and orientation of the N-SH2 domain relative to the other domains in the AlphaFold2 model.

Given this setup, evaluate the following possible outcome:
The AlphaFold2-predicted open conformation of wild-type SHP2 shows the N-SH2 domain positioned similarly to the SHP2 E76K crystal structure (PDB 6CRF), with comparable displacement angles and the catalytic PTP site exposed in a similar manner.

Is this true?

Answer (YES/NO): NO